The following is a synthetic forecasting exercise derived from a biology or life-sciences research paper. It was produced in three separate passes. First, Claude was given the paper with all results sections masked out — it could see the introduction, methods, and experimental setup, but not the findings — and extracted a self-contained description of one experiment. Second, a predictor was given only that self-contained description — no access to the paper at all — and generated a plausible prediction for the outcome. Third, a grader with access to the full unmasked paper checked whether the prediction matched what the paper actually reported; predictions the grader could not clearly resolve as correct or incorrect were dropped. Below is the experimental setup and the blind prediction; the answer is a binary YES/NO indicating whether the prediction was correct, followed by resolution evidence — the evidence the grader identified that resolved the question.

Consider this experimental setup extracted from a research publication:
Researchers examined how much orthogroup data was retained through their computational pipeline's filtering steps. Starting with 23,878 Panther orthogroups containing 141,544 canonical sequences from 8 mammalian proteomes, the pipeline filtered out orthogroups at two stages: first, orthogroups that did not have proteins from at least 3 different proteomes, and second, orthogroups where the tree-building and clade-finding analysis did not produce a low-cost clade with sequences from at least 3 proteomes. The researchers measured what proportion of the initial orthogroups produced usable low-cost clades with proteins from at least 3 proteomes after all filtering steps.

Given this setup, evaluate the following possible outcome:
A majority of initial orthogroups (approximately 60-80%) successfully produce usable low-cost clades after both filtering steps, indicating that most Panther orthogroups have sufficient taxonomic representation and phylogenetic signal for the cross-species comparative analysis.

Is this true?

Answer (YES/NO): YES